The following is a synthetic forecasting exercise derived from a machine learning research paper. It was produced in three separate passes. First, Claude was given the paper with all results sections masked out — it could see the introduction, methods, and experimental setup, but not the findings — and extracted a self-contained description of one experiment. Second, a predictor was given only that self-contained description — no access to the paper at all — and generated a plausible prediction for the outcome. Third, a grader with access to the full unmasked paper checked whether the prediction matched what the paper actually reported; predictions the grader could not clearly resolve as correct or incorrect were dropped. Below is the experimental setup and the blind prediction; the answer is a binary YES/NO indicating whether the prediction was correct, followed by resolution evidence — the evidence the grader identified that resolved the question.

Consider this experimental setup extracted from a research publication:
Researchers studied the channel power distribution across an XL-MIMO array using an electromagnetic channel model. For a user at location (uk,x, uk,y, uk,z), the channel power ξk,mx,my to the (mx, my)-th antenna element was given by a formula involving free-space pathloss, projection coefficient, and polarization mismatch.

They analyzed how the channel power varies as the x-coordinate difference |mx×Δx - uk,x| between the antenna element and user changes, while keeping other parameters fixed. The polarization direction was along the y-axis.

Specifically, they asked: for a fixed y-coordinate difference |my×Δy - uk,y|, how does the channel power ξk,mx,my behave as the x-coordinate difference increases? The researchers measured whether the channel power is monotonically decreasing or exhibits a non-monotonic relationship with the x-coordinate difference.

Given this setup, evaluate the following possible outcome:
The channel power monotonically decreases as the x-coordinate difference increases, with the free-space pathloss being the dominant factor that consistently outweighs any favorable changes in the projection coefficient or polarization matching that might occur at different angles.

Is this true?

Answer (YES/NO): NO